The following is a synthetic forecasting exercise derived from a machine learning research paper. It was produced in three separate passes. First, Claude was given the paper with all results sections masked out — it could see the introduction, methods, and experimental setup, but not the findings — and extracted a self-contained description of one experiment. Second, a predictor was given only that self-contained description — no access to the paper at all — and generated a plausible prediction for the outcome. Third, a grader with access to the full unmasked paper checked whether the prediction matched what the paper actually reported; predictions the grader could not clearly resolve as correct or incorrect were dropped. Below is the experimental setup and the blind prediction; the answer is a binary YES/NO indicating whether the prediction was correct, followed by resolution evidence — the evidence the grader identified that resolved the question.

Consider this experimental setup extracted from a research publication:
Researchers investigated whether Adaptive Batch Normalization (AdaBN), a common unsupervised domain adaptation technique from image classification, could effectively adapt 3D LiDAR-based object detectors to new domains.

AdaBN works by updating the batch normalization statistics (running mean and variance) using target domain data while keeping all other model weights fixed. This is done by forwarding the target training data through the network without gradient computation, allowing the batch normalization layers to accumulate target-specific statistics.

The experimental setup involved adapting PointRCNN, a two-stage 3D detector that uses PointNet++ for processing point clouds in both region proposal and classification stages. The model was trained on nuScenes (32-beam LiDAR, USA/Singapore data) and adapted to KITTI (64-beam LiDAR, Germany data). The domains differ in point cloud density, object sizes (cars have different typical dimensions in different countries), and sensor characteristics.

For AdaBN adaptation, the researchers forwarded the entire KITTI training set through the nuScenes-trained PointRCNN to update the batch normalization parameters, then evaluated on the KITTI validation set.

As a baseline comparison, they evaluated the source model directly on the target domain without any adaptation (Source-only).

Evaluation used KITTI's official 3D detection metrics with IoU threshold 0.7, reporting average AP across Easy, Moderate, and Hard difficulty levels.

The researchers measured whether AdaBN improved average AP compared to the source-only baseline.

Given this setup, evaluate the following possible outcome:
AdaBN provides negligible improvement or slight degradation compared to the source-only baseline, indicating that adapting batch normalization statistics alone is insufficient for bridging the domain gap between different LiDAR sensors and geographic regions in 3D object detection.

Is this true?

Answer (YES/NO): YES